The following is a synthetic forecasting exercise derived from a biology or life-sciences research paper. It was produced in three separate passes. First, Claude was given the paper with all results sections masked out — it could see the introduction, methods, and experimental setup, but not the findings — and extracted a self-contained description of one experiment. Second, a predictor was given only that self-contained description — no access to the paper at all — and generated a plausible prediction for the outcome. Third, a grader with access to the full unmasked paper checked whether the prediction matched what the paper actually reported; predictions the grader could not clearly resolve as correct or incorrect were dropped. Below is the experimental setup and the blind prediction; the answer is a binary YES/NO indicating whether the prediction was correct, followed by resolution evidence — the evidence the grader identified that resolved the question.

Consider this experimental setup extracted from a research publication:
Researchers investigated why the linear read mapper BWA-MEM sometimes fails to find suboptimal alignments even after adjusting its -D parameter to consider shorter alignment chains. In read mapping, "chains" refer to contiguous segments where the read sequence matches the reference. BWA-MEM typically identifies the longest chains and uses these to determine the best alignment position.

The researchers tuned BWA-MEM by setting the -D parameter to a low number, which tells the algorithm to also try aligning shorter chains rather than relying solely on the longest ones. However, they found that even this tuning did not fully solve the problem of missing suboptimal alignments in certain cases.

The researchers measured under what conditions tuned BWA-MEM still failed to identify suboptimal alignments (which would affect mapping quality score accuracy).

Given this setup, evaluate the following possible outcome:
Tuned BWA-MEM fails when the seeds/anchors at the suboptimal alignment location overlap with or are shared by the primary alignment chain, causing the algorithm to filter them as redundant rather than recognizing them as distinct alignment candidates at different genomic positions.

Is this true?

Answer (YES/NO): NO